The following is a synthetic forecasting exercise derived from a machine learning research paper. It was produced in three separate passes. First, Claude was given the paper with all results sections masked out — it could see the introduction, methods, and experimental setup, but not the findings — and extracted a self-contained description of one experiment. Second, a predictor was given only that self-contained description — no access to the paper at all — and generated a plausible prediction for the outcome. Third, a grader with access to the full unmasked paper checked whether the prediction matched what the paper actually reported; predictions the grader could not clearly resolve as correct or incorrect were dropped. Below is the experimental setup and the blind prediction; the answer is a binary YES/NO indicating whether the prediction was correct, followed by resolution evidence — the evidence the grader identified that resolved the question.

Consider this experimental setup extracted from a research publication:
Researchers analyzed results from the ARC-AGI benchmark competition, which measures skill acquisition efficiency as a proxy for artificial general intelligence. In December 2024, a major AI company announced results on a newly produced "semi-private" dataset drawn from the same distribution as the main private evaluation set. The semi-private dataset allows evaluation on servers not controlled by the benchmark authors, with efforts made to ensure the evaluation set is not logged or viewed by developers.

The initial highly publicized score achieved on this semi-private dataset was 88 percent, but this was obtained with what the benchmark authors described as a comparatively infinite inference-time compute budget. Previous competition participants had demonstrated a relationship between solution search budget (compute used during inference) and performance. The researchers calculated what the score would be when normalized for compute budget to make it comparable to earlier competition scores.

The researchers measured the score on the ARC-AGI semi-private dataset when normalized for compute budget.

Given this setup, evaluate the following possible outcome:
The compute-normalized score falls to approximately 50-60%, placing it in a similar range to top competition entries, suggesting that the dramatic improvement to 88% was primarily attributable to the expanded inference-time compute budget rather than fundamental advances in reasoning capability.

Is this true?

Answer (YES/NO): YES